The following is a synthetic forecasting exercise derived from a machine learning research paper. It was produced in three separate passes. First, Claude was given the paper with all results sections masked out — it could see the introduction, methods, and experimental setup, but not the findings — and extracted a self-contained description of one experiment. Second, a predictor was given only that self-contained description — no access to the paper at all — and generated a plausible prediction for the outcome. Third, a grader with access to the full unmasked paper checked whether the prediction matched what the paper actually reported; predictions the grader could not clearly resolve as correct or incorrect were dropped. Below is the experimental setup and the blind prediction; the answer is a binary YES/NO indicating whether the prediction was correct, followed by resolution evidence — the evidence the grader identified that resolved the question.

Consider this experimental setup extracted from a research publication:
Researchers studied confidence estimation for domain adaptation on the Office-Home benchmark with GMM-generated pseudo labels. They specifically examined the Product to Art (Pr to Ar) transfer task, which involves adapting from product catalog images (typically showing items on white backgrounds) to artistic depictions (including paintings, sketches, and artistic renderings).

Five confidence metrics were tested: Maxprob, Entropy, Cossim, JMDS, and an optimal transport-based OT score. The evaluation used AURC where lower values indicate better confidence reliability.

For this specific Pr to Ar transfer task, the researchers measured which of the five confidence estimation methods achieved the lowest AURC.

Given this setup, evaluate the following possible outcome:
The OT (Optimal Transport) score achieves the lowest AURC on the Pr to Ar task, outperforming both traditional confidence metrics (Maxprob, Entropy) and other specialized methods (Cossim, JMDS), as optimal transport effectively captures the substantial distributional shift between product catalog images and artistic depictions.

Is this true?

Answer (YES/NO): NO